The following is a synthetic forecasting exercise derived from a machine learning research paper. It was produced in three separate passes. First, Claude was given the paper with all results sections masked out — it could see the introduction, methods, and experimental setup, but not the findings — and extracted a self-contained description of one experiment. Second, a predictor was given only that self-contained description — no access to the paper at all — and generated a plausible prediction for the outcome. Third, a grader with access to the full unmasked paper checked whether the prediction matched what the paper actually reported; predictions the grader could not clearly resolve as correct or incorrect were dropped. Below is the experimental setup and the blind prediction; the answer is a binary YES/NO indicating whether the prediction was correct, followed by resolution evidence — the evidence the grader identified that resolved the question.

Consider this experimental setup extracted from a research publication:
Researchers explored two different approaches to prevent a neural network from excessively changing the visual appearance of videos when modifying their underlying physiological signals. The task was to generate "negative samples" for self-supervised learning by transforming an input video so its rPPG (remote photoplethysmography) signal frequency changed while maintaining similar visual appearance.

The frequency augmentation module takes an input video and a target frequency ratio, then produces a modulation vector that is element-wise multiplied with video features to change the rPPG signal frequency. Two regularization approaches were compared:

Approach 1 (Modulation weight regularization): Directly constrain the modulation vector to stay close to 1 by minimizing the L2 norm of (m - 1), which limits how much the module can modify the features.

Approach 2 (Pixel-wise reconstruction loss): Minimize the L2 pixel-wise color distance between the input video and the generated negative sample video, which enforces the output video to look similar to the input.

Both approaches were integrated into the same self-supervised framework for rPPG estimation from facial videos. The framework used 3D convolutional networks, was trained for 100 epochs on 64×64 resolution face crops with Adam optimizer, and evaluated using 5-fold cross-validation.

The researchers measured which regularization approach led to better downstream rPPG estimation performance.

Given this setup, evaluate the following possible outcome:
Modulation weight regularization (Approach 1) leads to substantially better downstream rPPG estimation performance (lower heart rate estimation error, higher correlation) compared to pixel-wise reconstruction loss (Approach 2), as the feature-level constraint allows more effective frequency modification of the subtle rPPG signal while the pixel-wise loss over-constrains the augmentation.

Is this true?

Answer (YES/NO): NO